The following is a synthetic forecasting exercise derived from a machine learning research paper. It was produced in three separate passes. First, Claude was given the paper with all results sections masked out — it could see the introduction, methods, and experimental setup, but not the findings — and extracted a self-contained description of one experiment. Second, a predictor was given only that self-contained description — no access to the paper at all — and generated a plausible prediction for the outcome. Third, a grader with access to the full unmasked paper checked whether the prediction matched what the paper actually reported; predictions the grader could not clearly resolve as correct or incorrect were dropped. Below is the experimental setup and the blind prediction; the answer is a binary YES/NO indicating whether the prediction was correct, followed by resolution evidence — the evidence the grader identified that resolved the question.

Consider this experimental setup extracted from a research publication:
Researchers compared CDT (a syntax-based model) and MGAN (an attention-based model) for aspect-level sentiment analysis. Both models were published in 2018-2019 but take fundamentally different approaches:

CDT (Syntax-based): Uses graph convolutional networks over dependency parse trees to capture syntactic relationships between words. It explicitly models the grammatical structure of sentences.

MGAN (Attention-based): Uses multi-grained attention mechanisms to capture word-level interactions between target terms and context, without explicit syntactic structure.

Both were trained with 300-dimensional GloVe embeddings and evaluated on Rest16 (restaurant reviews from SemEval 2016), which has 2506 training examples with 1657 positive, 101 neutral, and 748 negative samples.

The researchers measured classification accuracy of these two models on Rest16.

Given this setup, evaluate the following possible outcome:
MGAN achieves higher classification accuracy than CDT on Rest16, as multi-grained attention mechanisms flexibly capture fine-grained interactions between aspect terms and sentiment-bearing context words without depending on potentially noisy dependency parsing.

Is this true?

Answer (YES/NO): YES